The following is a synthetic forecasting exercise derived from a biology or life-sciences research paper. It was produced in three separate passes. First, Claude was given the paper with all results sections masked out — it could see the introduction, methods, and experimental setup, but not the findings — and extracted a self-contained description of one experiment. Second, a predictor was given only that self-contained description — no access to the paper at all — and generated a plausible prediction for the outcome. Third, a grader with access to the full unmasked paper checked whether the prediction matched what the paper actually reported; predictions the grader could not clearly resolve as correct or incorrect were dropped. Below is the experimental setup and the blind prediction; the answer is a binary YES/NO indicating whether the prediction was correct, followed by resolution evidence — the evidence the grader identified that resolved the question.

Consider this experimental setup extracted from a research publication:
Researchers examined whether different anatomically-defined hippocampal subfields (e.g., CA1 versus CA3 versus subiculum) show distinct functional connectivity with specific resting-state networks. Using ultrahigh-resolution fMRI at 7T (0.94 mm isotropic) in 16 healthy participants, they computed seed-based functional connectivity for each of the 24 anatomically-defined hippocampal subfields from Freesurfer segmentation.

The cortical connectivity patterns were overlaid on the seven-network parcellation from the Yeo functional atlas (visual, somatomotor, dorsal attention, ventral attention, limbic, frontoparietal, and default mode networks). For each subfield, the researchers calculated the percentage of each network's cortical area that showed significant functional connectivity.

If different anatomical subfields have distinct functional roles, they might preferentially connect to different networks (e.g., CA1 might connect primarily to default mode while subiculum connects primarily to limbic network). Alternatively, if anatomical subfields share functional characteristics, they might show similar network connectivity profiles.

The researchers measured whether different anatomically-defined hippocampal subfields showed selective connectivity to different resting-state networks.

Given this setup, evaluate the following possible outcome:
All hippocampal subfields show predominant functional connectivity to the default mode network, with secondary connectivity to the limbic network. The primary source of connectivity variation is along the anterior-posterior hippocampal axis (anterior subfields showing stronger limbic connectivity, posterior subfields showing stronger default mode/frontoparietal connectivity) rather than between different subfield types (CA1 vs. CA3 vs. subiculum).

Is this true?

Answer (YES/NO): NO